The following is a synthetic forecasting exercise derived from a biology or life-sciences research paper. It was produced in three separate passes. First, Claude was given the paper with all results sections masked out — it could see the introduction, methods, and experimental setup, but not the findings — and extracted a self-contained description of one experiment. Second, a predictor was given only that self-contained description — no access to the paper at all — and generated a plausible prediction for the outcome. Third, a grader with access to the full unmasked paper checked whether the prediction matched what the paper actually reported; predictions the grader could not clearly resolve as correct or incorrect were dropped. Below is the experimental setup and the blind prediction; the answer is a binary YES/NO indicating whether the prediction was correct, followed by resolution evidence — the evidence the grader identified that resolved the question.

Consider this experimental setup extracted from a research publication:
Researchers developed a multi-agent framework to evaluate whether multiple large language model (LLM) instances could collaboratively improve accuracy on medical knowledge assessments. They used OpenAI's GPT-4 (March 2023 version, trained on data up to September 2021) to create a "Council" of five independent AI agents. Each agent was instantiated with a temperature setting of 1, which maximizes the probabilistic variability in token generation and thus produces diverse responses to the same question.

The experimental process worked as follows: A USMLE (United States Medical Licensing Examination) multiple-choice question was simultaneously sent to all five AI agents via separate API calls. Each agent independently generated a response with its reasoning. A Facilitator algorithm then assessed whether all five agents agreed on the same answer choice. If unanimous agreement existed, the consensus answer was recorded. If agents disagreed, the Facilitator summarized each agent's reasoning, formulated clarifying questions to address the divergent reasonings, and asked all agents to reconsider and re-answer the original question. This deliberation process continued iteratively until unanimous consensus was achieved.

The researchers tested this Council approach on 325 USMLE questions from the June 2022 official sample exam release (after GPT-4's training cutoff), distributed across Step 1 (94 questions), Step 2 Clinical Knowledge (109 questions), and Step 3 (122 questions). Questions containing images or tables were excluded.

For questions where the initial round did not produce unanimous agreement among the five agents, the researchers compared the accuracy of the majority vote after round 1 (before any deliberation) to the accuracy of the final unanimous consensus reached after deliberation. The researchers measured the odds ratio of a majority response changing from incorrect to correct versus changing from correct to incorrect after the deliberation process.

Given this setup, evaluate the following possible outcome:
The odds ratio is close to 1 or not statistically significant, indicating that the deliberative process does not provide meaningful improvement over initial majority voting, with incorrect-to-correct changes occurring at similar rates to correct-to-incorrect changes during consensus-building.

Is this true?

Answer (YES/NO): NO